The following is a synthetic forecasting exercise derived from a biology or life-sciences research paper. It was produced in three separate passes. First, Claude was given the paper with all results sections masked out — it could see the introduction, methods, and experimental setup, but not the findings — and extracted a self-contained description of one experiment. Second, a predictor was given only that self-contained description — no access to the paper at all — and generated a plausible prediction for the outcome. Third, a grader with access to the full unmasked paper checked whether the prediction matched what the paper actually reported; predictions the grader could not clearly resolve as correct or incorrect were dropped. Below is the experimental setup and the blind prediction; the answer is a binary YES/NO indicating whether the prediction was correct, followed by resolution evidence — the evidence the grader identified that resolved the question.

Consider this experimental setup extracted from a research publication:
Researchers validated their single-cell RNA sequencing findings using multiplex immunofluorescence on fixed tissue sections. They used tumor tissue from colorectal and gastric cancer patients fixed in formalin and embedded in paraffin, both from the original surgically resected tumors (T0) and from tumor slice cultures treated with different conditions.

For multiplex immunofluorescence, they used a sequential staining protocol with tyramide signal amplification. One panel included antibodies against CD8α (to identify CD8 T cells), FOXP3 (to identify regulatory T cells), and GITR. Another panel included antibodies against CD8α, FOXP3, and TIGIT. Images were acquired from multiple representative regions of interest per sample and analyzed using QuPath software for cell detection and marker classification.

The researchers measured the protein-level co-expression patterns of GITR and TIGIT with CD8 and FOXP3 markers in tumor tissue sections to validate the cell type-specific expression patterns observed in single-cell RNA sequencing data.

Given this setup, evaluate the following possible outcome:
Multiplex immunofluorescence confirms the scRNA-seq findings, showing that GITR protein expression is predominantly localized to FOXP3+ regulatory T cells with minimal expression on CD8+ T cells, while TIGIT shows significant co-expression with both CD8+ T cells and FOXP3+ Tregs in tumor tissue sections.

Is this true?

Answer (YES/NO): NO